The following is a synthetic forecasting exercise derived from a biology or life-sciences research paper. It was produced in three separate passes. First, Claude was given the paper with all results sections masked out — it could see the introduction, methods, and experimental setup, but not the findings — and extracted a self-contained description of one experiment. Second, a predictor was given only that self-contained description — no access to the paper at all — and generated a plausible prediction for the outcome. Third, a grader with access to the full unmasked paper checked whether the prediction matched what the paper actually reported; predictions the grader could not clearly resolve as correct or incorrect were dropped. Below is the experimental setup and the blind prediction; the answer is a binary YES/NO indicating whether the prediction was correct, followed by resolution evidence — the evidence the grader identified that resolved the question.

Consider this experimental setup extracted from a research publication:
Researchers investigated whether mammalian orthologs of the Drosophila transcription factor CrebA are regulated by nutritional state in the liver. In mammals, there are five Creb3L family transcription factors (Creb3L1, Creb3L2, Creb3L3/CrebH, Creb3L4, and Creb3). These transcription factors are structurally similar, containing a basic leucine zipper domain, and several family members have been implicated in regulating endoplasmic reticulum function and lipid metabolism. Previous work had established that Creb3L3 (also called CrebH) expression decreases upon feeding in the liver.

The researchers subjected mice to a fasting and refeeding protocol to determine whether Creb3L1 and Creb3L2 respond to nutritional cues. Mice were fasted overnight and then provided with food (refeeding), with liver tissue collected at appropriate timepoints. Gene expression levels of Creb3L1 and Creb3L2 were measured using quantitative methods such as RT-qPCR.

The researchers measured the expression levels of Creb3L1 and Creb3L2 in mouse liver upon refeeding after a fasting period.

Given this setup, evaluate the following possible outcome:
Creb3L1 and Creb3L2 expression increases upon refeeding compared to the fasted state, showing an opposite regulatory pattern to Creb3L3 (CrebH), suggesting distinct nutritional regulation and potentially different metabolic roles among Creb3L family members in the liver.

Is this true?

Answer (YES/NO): YES